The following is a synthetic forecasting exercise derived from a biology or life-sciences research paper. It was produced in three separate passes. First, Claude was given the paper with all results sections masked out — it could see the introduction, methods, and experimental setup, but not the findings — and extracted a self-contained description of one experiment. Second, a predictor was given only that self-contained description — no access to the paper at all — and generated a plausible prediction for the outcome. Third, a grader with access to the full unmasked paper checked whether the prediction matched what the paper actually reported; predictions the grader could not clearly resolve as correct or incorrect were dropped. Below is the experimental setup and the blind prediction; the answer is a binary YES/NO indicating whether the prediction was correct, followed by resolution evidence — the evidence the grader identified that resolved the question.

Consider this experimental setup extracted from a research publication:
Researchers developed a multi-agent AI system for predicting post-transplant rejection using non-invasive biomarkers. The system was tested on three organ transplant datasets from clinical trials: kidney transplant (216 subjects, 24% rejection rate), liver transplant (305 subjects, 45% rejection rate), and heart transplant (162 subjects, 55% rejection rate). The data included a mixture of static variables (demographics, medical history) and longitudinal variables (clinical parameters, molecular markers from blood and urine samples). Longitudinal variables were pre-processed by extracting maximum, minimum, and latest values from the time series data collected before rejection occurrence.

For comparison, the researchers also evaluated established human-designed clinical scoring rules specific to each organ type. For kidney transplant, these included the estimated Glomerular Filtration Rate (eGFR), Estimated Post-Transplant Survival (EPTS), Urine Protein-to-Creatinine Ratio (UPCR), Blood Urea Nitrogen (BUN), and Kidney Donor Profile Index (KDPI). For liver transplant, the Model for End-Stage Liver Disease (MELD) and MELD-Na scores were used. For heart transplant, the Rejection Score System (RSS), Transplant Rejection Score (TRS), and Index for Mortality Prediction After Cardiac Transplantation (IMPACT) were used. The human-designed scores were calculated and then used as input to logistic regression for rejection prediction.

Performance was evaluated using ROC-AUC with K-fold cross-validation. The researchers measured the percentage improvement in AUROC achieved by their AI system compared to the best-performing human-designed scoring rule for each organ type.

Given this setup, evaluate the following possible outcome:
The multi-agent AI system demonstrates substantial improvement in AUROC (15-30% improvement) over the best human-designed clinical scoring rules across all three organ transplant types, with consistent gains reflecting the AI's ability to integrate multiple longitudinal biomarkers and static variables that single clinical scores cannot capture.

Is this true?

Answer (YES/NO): NO